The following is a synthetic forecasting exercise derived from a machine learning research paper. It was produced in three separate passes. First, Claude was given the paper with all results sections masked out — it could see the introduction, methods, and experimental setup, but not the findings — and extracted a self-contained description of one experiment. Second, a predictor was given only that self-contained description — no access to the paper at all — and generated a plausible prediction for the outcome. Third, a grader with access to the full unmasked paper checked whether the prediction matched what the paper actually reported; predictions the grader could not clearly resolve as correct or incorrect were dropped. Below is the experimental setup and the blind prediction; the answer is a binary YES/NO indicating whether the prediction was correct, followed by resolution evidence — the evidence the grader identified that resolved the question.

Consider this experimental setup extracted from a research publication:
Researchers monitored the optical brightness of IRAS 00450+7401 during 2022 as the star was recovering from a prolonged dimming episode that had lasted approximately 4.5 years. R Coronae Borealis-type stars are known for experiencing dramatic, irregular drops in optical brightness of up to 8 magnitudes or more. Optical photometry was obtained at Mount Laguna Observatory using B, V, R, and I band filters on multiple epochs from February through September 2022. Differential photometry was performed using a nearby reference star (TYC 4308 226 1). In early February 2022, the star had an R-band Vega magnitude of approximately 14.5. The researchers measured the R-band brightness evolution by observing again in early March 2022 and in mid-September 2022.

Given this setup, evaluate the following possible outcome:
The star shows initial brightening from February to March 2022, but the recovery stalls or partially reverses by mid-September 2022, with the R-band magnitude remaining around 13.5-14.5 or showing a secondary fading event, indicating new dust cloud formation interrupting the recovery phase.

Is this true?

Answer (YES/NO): YES